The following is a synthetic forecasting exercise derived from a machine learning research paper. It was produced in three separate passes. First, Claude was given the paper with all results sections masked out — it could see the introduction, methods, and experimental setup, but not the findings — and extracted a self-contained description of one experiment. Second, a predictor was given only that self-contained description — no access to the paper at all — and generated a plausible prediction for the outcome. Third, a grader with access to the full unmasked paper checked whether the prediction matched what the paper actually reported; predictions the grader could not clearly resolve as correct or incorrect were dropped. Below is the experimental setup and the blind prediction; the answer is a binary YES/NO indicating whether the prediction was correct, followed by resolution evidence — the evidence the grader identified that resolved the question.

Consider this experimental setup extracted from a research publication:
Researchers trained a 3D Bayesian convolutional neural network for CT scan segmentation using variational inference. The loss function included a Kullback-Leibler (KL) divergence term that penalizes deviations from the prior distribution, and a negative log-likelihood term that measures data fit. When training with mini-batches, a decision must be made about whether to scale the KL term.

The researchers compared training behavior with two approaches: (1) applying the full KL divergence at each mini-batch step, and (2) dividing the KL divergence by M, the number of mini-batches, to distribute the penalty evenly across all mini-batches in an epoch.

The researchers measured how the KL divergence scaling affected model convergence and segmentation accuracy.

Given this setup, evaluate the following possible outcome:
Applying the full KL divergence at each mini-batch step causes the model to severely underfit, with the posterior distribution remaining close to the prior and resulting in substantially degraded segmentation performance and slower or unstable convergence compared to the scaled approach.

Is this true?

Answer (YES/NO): NO